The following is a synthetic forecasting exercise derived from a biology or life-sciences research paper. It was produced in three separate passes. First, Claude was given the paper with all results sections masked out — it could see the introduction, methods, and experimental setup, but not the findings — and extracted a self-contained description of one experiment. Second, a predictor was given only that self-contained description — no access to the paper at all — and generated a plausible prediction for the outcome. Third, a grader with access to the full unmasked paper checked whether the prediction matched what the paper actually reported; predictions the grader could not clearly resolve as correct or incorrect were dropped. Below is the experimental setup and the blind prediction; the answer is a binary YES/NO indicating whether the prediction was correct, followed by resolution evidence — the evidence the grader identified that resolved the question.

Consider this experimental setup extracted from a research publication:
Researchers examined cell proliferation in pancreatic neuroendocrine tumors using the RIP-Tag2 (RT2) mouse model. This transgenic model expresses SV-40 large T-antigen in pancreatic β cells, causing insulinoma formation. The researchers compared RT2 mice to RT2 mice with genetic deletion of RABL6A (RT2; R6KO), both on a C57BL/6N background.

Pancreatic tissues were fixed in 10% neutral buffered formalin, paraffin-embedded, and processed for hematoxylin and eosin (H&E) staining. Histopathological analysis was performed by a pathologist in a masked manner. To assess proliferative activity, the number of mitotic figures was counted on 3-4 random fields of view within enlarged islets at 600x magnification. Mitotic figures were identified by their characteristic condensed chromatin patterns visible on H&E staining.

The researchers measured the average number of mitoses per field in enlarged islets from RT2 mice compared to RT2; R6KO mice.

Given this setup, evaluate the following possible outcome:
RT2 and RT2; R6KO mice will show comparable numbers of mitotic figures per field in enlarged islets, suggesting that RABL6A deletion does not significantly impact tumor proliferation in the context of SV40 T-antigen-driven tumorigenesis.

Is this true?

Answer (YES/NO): NO